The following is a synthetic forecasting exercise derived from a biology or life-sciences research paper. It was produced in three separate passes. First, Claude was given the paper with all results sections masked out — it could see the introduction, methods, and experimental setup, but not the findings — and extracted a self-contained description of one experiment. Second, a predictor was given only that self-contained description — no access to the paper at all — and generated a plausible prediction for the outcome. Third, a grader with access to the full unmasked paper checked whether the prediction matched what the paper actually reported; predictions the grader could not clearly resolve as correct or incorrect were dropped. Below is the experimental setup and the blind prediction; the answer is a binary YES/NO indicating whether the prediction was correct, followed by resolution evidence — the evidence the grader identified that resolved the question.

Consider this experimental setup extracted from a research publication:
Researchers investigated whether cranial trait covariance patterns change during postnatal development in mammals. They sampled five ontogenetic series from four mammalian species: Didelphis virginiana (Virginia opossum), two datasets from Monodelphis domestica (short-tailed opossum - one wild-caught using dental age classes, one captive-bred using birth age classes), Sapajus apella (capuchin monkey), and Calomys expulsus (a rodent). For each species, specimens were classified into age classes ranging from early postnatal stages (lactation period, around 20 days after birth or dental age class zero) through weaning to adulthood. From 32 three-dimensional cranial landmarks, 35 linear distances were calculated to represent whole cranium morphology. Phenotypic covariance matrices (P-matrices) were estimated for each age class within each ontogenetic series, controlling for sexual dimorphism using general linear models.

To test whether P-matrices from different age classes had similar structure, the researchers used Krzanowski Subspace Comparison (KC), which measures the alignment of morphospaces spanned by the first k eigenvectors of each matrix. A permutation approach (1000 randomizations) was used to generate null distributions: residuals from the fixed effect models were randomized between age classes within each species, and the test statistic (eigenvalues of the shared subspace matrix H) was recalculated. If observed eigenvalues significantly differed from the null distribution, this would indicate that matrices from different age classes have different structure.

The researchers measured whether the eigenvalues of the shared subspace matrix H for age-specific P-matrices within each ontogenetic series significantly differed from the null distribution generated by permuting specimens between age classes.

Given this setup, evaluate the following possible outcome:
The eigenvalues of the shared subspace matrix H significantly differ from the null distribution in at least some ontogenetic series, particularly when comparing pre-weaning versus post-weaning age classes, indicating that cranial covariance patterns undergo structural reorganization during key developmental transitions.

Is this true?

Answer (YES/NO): NO